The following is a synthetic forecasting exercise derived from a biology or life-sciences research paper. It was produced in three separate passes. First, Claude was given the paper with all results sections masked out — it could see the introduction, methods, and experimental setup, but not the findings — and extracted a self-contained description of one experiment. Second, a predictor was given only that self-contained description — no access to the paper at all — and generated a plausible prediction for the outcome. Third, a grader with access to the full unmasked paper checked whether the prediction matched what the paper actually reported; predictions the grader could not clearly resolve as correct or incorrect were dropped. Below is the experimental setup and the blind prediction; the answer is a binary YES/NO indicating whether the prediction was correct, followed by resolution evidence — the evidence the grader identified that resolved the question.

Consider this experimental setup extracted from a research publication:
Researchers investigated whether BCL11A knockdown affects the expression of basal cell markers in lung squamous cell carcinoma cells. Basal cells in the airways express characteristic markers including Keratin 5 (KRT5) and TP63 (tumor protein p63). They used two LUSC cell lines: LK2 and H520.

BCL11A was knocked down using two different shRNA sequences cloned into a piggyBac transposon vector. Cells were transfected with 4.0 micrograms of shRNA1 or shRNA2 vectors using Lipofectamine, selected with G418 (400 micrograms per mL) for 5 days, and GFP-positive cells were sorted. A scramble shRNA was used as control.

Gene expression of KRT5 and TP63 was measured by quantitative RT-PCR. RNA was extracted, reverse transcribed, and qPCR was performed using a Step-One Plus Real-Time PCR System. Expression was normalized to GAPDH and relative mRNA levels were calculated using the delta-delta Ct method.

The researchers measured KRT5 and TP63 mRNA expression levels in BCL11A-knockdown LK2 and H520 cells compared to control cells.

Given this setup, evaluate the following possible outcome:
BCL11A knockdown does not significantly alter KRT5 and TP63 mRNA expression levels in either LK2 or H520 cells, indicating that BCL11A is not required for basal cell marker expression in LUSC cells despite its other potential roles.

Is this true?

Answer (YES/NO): NO